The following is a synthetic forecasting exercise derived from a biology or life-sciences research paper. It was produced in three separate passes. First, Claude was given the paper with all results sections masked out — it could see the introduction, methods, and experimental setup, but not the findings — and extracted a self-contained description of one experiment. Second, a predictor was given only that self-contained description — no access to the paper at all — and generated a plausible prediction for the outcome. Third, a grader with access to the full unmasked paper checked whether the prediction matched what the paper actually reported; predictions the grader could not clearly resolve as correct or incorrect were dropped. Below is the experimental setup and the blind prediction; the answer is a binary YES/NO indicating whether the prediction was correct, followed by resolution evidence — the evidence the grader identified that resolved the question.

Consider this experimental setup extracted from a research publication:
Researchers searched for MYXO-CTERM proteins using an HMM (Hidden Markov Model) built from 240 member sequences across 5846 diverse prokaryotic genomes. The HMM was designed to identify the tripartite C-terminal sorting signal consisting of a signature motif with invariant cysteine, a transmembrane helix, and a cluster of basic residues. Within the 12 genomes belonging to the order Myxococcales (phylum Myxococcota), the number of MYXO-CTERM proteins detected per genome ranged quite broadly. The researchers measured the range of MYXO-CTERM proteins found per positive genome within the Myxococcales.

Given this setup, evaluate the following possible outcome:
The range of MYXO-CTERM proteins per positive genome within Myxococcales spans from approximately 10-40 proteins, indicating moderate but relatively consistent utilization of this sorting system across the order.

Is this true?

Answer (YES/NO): NO